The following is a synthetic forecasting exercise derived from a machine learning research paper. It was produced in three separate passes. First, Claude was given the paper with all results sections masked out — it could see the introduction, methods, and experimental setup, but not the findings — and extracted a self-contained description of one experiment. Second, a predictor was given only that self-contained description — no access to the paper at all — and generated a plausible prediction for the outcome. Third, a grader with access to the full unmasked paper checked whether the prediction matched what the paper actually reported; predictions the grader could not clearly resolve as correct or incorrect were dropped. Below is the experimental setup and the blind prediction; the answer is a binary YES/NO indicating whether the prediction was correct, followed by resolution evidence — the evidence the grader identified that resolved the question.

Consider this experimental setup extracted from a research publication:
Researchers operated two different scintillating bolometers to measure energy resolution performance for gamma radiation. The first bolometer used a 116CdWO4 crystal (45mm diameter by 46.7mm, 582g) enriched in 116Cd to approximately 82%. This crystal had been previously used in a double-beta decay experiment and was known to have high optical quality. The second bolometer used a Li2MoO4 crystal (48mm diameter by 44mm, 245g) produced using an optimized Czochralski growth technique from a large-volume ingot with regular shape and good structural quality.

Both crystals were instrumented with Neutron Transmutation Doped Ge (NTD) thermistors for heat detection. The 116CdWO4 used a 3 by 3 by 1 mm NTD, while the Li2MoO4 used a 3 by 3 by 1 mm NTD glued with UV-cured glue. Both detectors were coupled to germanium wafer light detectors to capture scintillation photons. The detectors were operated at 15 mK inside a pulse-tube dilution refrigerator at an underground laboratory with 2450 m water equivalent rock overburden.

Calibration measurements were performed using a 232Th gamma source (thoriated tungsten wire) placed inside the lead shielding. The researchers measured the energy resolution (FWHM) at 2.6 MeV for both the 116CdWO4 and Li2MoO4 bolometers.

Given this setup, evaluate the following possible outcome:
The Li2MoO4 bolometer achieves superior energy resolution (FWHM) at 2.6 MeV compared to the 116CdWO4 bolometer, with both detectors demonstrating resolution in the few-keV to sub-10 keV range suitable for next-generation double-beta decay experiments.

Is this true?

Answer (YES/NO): NO